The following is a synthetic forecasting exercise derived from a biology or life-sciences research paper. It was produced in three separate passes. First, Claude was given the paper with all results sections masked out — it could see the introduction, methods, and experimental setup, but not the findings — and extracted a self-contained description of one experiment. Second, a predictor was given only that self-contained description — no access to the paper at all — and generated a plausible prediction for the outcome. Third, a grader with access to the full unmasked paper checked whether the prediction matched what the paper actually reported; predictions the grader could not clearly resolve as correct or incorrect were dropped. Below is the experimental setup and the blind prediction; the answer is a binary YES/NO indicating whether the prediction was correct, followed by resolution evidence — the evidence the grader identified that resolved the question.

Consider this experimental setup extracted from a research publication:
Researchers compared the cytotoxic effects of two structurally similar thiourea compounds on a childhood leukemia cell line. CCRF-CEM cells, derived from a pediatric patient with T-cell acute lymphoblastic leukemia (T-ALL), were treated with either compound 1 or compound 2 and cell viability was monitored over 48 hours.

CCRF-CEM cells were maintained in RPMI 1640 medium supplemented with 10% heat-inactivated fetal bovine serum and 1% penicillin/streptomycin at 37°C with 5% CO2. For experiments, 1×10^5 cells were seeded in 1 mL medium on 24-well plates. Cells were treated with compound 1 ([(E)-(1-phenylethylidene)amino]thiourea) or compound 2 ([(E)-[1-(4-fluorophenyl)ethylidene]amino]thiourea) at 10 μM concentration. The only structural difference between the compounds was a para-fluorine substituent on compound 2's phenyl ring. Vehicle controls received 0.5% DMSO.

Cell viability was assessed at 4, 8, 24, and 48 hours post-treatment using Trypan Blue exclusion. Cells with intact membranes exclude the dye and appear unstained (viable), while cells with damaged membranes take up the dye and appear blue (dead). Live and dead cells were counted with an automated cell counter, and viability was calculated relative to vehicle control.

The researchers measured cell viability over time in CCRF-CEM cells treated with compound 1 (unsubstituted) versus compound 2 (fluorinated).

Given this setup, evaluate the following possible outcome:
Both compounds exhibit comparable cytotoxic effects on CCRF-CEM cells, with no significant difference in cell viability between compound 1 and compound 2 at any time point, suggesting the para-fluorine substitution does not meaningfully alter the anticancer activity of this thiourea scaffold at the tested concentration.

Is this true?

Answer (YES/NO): YES